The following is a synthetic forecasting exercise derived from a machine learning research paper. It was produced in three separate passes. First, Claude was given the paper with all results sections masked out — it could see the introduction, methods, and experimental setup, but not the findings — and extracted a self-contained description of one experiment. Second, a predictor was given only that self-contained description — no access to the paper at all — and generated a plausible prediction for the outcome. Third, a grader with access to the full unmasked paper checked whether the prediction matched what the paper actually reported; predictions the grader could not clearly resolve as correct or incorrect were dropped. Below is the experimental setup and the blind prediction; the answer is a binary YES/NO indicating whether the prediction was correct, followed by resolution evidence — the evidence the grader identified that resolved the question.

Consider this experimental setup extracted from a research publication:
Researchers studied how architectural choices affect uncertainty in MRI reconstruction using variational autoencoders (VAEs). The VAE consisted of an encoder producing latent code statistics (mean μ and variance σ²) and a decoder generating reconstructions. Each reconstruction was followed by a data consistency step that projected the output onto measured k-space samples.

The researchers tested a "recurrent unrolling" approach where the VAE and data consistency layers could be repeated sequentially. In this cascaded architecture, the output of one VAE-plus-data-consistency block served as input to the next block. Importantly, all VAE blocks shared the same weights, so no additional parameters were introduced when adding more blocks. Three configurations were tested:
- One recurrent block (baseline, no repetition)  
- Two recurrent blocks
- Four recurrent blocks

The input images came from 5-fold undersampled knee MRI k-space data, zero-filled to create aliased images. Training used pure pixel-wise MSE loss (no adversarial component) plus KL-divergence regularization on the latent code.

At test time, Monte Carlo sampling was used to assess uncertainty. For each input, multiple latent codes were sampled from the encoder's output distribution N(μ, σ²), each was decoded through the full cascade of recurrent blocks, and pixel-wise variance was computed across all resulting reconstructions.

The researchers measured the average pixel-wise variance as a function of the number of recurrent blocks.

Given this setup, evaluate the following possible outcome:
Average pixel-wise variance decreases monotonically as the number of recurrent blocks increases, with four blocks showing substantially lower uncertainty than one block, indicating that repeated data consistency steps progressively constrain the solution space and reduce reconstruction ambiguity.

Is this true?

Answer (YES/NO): YES